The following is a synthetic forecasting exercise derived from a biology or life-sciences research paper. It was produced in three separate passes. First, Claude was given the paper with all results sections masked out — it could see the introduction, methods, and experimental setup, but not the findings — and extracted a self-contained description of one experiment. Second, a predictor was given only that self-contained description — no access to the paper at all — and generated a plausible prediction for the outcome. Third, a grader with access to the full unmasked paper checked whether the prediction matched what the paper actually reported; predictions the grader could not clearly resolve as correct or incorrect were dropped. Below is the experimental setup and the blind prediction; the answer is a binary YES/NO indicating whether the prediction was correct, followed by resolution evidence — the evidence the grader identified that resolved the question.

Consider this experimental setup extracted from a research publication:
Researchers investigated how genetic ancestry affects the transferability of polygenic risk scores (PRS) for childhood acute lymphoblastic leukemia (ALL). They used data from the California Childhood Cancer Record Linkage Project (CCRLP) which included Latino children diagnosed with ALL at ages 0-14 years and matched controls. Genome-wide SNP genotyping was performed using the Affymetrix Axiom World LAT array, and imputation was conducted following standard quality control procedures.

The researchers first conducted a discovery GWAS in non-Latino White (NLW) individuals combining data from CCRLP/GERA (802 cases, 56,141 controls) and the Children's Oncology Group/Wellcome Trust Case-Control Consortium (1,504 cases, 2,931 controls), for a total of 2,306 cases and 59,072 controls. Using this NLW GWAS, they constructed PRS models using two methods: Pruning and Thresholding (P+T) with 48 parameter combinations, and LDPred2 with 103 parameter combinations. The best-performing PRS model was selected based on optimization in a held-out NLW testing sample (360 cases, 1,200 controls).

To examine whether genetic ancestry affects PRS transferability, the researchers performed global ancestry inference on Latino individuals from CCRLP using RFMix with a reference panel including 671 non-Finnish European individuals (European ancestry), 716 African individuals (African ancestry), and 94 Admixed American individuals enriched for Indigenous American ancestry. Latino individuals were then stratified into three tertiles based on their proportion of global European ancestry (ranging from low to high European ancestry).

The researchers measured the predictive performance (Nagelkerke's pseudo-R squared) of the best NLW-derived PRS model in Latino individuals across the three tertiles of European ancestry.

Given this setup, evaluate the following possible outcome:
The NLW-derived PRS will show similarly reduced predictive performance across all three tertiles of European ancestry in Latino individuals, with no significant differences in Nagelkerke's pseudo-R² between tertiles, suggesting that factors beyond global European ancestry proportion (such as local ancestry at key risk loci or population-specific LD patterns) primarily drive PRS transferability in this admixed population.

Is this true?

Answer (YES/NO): YES